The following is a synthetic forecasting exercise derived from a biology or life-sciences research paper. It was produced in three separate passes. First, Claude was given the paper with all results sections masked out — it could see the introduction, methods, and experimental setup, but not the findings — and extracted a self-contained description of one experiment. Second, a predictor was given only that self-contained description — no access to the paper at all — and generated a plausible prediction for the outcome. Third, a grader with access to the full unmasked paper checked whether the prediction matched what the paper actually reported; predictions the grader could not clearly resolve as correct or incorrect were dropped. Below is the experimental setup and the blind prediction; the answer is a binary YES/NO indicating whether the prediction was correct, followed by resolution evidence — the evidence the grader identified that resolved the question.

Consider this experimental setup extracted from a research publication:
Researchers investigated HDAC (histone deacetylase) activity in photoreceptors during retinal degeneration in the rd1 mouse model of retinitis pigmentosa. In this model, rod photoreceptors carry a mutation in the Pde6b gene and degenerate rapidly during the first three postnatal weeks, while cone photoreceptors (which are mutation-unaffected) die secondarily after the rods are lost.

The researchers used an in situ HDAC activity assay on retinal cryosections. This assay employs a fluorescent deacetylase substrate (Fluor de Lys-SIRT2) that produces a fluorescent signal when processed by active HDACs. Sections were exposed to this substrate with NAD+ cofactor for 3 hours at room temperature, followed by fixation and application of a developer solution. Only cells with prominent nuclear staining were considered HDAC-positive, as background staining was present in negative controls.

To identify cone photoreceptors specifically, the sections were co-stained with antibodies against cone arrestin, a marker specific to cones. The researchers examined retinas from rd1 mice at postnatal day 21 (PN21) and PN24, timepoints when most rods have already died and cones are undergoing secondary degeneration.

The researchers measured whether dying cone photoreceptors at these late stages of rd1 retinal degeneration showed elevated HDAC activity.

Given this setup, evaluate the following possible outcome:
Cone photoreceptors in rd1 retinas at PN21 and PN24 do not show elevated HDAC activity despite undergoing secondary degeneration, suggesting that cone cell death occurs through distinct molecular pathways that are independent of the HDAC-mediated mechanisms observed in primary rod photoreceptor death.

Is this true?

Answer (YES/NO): NO